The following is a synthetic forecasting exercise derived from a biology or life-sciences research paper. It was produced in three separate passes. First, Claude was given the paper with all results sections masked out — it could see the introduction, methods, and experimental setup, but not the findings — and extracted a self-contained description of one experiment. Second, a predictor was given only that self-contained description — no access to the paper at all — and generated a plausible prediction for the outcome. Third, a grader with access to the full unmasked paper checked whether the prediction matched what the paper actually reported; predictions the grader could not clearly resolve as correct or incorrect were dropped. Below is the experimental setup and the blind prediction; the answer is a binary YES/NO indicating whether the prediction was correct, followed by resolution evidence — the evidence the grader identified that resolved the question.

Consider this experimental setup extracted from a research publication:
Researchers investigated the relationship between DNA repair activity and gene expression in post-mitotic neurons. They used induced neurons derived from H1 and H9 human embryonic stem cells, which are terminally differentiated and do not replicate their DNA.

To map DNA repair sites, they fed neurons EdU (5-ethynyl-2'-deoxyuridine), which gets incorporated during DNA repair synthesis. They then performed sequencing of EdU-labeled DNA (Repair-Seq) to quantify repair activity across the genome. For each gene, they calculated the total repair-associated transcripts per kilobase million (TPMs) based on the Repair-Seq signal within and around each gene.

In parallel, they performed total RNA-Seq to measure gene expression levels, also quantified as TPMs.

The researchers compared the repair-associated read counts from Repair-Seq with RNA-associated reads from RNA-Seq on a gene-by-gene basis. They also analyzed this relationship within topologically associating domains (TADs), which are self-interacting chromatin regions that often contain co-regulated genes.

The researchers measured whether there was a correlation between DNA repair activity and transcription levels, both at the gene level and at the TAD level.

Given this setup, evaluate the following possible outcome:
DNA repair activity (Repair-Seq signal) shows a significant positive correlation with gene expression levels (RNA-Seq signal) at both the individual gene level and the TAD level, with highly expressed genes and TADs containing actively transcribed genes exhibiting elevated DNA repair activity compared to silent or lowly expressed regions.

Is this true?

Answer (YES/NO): NO